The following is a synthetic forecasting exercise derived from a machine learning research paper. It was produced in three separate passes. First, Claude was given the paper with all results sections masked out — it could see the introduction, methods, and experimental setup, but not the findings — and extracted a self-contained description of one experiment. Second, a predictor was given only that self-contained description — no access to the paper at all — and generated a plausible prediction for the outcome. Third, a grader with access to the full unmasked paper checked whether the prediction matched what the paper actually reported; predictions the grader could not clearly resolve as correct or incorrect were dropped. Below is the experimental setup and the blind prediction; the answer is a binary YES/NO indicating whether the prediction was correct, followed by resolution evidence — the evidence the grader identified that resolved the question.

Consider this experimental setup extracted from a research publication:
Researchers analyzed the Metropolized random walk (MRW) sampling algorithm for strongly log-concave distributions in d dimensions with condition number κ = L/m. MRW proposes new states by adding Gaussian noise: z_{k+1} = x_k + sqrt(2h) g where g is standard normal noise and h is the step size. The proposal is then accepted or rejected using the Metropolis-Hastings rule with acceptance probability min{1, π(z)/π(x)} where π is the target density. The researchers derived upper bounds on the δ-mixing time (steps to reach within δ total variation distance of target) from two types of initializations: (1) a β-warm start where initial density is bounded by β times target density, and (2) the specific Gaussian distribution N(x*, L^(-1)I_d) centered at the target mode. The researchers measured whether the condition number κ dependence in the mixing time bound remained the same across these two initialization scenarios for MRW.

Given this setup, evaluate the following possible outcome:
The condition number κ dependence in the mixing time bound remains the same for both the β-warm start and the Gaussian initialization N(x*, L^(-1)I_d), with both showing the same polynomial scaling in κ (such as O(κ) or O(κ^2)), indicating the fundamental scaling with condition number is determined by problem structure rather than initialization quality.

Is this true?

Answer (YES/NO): YES